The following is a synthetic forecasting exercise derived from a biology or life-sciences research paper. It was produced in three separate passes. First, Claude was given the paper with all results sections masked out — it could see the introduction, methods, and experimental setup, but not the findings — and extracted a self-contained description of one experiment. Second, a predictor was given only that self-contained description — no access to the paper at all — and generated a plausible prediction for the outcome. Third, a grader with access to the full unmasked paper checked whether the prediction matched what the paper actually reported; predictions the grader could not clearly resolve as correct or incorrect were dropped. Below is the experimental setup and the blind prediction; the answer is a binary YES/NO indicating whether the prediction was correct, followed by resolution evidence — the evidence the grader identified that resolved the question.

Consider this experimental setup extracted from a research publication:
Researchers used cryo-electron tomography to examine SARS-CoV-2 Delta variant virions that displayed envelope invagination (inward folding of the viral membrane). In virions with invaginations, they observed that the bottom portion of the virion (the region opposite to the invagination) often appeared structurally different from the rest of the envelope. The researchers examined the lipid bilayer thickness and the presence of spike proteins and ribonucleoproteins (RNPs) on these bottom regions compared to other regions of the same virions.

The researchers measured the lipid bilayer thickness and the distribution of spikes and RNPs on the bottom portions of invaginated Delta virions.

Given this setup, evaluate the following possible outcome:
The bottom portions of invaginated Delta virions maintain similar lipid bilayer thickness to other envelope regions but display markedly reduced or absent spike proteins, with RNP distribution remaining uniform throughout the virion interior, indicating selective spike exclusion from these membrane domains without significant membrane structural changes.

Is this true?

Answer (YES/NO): NO